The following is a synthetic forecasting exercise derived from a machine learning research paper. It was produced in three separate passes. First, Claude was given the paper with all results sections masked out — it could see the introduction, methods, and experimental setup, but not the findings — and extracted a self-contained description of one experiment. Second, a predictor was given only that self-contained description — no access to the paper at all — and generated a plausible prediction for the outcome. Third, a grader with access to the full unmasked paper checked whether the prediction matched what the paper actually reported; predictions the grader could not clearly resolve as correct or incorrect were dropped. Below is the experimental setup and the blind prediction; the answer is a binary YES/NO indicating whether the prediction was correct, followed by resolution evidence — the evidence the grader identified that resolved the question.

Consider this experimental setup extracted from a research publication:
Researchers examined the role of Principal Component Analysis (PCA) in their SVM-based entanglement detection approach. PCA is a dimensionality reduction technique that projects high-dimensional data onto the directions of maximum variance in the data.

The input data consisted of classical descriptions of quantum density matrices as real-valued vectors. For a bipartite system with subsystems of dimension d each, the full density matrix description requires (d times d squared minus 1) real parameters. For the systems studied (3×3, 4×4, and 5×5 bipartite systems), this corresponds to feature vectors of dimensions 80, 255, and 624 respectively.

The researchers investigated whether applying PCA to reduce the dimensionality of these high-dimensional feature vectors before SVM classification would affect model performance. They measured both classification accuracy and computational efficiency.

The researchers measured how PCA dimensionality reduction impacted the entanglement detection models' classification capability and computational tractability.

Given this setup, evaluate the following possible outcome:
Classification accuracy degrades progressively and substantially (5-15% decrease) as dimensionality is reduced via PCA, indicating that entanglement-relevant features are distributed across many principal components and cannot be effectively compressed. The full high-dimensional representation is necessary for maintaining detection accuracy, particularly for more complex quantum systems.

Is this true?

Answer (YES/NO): NO